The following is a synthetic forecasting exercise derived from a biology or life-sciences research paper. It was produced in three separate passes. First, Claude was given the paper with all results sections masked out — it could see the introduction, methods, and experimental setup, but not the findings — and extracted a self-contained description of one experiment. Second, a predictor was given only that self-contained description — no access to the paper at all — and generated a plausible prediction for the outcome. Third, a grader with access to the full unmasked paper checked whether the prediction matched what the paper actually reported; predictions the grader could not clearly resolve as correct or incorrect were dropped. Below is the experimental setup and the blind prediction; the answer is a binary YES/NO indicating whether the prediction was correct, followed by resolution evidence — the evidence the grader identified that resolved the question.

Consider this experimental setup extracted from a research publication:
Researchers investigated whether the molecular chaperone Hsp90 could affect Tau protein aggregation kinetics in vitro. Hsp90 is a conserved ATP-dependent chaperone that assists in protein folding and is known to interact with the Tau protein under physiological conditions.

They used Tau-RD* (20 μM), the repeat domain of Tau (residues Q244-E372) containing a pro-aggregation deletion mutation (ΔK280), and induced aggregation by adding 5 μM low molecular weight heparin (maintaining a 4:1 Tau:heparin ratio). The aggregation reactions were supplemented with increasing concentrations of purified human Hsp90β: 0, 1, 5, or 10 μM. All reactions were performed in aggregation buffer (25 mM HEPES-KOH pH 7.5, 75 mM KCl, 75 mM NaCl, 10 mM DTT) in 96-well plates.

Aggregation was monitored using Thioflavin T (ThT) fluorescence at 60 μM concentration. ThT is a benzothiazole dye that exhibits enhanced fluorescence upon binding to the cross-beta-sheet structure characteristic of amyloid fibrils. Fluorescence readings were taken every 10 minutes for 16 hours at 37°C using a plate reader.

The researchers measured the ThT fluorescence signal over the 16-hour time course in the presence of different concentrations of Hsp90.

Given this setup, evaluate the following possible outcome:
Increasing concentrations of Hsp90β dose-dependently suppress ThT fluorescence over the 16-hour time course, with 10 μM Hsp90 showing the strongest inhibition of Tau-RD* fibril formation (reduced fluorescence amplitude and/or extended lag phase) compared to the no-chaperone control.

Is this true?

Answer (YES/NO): YES